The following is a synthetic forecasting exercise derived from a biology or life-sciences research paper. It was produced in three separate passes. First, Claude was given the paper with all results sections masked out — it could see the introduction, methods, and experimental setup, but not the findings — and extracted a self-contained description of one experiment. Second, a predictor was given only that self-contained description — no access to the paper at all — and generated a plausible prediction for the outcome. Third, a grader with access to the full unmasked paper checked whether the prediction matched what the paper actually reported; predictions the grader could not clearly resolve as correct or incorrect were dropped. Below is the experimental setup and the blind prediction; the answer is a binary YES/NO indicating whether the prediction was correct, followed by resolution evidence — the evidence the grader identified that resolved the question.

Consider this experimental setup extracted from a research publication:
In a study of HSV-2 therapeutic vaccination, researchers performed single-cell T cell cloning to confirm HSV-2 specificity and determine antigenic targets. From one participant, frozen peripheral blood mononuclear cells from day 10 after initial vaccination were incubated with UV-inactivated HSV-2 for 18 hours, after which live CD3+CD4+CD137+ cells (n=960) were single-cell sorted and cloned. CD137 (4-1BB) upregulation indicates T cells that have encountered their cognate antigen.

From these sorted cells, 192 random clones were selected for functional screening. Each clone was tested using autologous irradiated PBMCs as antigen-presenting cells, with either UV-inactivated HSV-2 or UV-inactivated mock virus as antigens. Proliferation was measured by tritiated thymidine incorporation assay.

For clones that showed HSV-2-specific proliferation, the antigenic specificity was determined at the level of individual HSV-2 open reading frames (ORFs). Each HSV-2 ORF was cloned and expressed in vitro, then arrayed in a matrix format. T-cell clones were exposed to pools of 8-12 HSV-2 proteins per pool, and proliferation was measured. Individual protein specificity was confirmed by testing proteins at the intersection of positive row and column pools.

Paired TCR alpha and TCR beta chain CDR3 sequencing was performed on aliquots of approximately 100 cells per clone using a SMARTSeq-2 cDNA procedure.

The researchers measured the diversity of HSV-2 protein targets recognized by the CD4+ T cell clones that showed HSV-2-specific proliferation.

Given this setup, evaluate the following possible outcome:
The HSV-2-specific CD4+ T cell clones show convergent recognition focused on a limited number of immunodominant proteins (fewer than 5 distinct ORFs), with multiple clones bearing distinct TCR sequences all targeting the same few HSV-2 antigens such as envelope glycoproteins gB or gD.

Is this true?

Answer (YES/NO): NO